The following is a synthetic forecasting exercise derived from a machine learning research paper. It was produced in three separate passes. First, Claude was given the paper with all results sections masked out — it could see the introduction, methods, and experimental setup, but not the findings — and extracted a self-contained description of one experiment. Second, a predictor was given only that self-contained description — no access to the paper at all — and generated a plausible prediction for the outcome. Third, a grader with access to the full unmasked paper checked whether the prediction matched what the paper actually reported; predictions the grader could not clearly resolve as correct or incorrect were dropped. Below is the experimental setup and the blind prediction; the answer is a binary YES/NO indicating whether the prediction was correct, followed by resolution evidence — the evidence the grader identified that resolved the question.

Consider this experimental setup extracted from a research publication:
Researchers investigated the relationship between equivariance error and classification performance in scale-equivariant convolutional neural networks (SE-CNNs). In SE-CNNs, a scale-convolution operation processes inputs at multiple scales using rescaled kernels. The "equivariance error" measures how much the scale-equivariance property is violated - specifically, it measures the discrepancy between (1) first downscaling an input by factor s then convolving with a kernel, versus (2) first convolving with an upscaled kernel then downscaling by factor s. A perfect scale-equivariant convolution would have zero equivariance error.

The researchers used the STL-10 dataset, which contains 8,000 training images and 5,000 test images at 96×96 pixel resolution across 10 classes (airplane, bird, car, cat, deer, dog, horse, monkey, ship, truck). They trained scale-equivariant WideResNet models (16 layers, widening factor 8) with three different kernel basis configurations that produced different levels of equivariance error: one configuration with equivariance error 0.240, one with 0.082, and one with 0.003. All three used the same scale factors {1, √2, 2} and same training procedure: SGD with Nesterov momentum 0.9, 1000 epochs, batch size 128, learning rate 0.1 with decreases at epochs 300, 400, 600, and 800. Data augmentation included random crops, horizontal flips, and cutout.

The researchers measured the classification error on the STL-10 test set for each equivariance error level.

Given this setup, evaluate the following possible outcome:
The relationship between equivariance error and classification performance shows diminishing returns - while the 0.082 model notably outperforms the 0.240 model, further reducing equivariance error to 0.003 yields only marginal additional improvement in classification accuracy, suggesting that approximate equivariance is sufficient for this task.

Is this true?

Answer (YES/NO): NO